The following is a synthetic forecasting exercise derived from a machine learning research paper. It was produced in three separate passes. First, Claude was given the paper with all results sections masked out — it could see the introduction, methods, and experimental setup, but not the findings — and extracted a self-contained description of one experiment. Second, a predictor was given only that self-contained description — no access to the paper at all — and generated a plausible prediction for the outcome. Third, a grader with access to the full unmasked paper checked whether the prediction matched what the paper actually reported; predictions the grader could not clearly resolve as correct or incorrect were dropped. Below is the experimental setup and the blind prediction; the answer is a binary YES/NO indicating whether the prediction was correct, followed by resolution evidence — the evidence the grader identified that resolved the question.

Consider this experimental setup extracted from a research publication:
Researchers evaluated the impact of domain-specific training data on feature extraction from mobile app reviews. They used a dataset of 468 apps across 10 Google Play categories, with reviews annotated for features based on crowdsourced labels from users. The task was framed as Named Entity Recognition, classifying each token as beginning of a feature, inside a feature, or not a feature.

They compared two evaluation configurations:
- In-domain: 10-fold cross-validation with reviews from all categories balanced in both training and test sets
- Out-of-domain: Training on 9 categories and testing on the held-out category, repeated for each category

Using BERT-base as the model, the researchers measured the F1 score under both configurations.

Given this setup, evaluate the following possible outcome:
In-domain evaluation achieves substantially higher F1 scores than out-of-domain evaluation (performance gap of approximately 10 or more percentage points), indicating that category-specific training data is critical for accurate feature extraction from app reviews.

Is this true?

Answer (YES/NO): YES